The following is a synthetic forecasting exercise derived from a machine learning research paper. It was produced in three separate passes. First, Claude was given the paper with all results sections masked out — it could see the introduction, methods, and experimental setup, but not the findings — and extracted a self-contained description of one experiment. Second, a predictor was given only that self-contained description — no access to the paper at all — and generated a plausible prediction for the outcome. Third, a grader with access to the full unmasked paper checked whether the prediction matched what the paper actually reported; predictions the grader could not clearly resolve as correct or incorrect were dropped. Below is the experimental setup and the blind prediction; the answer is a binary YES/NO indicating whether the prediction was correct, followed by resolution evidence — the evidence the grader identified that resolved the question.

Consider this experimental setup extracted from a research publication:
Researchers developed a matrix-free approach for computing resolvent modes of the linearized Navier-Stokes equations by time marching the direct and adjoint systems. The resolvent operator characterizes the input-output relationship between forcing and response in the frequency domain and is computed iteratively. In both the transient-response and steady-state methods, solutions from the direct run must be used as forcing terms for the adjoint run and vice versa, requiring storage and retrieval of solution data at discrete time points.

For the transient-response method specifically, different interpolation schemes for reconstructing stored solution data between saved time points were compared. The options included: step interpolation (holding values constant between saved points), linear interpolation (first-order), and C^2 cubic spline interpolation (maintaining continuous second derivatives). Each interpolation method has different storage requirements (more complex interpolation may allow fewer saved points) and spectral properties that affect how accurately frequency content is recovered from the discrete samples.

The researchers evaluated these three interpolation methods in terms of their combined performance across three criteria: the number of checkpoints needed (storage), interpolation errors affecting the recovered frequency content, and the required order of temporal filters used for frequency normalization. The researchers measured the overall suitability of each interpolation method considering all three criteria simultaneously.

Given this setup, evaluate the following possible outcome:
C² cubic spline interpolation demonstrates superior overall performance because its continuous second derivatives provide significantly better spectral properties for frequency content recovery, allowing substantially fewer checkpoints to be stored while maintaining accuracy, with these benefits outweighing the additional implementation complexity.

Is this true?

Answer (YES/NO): YES